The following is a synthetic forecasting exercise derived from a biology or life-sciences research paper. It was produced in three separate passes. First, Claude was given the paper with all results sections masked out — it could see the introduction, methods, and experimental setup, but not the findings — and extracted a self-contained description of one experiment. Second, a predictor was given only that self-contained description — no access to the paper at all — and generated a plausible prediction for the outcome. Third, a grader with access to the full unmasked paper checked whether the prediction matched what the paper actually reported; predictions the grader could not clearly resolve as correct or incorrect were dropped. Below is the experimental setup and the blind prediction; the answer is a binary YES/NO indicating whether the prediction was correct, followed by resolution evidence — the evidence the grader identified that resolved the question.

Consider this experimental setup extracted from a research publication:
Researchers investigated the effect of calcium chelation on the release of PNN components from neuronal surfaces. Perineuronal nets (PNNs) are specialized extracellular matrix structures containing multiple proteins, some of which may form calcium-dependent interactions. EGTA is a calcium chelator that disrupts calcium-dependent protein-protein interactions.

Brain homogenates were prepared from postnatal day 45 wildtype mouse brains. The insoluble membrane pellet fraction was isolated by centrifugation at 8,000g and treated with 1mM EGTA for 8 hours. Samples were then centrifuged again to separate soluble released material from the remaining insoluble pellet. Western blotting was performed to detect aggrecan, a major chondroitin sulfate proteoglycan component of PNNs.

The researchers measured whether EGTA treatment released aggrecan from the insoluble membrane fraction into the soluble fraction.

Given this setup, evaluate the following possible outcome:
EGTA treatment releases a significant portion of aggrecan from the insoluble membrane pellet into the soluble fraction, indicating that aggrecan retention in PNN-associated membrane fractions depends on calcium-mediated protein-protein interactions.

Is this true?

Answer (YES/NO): YES